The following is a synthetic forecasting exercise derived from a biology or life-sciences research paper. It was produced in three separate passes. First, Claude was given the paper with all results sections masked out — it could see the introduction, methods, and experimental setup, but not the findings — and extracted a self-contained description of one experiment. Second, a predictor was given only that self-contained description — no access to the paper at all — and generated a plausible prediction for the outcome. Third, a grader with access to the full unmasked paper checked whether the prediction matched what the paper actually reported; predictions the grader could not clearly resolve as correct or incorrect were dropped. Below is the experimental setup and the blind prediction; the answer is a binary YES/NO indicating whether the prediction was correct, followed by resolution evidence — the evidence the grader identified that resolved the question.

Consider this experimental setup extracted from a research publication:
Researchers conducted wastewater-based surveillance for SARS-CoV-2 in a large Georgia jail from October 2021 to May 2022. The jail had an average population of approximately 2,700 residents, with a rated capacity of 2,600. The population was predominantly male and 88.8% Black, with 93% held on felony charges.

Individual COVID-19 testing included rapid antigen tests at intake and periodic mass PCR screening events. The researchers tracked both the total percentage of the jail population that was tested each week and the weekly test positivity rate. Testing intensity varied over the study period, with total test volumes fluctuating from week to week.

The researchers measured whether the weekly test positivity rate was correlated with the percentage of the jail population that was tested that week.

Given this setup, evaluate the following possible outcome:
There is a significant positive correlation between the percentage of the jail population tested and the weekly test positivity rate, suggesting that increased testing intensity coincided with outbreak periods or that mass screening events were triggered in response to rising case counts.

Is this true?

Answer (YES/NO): NO